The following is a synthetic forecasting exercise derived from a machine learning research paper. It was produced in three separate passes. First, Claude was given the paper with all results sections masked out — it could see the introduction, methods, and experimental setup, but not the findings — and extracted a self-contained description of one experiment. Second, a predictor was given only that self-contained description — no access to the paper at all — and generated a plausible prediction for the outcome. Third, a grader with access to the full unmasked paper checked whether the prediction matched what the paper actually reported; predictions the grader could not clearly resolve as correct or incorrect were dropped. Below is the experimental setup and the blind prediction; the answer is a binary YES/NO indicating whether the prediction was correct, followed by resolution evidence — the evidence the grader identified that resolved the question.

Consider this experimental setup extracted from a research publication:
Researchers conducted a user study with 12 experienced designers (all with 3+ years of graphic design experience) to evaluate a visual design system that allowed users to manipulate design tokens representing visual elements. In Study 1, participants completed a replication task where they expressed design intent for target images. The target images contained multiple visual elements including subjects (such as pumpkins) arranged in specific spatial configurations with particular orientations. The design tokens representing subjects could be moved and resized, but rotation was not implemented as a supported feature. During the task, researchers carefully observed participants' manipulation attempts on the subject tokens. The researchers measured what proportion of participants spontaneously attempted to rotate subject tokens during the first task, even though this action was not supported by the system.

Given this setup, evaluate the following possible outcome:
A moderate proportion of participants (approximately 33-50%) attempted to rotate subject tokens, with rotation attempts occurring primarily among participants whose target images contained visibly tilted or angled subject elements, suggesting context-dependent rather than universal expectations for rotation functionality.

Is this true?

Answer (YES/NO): NO